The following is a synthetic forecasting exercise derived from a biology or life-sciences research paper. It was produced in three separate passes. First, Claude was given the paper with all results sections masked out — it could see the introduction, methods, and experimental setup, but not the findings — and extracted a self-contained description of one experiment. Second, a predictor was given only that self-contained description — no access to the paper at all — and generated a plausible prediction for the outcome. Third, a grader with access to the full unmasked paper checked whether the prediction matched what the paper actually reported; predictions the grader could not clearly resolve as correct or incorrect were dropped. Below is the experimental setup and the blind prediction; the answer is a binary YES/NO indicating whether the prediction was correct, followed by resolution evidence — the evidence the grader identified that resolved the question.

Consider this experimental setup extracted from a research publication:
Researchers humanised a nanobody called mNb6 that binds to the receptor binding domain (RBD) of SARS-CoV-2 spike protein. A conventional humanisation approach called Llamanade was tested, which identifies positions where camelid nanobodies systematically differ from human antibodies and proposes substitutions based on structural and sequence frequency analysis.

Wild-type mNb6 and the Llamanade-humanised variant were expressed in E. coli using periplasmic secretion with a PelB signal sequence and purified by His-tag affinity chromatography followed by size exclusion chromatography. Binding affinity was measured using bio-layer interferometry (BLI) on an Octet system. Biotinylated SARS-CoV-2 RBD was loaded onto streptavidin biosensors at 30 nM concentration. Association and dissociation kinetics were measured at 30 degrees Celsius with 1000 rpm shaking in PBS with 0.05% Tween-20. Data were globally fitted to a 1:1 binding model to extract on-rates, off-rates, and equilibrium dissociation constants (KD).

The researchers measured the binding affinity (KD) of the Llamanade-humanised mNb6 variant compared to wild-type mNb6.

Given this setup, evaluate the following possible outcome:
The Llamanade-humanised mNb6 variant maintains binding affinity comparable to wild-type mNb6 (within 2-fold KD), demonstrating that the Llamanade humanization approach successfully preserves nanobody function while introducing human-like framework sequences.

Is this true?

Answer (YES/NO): NO